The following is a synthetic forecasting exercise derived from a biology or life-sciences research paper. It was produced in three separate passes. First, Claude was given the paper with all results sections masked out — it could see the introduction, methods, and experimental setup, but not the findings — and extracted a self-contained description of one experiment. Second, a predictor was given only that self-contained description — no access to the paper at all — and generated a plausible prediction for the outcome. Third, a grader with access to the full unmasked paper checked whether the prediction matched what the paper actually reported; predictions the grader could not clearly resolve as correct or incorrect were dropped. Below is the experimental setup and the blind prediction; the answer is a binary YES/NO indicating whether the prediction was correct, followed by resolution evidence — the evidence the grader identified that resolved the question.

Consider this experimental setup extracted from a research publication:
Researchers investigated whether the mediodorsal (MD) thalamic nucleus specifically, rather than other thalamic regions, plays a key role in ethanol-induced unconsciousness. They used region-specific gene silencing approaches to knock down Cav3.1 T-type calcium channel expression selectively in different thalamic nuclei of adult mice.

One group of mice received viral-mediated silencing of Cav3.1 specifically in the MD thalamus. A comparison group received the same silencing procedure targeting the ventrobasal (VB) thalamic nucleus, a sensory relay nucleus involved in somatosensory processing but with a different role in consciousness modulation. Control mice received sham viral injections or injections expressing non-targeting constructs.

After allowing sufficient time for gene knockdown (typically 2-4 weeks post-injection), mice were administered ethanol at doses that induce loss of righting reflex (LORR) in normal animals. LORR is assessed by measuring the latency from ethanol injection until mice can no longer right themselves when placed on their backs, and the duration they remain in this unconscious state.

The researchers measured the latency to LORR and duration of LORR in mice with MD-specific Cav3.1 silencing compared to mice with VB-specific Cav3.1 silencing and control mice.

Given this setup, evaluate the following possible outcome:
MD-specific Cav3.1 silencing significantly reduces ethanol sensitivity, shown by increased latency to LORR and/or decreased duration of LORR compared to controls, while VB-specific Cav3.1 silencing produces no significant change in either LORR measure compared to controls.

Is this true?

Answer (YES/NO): YES